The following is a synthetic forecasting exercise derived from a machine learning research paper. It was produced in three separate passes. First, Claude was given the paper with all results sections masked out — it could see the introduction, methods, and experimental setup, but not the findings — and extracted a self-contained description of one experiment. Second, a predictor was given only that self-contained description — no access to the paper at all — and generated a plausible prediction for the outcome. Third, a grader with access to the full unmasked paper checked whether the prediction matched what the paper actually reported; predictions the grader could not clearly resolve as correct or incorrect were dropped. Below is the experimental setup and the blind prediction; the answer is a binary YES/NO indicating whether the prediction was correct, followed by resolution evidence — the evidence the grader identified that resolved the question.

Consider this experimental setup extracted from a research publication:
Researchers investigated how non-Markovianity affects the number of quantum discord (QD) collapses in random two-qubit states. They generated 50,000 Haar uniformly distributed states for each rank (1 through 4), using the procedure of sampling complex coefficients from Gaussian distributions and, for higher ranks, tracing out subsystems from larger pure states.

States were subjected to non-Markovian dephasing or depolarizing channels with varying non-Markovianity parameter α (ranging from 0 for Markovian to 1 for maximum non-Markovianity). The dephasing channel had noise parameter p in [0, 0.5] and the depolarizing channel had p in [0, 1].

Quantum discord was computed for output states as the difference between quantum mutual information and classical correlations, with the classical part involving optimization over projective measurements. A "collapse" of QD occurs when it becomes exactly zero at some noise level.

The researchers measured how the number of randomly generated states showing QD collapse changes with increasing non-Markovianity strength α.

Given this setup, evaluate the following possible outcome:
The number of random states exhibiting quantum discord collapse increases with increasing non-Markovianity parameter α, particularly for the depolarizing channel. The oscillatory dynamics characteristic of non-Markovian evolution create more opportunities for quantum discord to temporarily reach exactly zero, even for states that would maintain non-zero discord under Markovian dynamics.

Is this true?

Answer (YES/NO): NO